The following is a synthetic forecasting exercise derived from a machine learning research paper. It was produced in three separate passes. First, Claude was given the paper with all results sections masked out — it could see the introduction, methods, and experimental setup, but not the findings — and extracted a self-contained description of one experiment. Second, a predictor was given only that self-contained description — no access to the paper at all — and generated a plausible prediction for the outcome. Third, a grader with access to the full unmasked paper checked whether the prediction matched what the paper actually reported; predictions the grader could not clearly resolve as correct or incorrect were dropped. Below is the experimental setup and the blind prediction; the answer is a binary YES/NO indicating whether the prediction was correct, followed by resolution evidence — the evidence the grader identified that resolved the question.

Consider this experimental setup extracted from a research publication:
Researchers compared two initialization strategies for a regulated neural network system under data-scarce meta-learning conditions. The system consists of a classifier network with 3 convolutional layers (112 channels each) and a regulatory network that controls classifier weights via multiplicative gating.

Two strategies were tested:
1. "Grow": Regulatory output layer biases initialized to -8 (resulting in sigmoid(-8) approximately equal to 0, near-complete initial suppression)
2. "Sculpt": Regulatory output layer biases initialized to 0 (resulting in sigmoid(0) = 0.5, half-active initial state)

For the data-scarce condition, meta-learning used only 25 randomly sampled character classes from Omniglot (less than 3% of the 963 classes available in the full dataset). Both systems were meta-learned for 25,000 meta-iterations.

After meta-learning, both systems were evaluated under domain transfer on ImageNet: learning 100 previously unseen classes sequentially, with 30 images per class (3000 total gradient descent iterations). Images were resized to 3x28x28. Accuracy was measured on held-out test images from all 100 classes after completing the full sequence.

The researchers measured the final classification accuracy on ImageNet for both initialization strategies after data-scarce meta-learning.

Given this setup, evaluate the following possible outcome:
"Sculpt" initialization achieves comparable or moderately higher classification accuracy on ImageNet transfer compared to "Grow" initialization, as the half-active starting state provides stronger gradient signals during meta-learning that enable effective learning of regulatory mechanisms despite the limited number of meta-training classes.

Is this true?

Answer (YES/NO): NO